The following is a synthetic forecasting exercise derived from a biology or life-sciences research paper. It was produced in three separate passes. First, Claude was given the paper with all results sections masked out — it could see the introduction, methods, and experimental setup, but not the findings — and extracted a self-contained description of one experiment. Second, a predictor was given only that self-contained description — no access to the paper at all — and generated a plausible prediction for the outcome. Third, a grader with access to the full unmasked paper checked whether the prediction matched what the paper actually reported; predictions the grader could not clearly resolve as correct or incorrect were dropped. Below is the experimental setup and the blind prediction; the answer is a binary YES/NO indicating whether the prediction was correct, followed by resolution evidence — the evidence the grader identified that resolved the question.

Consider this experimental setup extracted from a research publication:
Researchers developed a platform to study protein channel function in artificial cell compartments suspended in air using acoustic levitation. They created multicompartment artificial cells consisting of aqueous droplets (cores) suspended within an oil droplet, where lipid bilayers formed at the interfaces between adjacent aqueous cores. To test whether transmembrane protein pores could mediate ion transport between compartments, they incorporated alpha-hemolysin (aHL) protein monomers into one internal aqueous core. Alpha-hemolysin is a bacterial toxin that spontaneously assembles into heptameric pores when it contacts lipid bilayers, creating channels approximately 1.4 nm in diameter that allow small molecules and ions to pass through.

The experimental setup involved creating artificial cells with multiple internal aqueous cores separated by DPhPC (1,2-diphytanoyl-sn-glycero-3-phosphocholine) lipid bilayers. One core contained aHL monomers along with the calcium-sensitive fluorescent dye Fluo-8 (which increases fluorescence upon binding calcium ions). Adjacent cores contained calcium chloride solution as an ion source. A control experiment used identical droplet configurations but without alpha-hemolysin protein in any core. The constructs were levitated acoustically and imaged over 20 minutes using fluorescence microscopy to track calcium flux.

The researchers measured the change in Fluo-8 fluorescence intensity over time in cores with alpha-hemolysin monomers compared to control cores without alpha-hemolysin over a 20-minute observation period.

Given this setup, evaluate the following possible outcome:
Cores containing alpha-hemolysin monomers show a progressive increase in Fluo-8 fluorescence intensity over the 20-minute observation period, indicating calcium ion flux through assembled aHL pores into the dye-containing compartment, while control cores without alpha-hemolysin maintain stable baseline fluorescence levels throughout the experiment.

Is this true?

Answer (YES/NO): YES